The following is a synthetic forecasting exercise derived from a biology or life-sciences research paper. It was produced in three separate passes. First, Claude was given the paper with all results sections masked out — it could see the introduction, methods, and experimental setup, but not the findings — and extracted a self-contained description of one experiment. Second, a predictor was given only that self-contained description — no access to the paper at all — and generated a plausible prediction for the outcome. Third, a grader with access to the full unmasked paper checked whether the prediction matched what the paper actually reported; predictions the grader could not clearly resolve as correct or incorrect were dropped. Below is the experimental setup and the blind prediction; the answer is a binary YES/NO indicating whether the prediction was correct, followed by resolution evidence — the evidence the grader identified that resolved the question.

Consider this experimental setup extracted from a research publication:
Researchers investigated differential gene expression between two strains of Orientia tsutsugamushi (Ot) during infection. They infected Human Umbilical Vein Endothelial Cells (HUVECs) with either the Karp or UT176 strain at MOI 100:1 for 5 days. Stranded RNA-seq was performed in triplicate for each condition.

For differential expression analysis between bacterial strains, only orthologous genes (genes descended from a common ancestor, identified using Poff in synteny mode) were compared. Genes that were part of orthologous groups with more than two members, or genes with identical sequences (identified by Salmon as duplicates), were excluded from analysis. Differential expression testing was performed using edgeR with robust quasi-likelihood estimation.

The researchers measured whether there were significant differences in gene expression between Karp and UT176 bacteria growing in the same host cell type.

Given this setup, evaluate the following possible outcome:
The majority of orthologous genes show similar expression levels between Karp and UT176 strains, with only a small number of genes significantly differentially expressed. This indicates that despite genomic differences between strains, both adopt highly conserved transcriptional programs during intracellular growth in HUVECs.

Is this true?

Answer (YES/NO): NO